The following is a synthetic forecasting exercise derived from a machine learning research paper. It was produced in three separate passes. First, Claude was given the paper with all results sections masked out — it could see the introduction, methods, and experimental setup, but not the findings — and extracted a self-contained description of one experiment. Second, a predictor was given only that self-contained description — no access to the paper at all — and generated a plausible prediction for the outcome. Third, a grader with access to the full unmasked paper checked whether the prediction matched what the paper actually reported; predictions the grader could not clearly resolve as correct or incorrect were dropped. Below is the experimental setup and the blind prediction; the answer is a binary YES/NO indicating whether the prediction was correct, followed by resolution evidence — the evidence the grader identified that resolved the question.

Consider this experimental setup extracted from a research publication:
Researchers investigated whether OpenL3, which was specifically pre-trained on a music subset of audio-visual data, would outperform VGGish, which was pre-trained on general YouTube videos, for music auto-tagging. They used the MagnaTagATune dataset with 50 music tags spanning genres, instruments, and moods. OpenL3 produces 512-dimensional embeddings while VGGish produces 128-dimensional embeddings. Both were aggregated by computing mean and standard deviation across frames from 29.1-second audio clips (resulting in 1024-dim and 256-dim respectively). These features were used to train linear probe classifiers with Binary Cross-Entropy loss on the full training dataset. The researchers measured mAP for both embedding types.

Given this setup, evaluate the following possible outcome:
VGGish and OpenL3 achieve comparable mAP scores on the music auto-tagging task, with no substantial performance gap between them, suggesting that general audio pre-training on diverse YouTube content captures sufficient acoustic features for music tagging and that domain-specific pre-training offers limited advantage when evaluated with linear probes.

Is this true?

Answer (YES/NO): NO